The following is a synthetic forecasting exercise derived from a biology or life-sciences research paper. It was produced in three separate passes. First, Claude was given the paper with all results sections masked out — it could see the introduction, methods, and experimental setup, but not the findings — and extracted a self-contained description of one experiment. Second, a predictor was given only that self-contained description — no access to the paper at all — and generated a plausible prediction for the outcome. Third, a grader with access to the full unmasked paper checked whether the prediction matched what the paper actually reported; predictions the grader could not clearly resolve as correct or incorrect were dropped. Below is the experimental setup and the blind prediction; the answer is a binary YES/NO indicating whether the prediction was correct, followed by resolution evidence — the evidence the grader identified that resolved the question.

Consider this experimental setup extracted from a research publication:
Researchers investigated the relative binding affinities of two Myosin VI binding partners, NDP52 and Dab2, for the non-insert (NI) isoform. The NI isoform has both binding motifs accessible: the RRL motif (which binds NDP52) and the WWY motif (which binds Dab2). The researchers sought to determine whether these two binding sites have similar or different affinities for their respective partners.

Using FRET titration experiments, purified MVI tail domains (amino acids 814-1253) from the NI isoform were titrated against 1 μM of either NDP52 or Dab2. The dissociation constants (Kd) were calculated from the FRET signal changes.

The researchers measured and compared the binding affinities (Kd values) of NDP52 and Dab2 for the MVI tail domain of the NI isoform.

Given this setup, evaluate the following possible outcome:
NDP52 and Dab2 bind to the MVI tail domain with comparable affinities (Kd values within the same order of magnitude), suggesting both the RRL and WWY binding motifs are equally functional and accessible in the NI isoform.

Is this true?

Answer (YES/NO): NO